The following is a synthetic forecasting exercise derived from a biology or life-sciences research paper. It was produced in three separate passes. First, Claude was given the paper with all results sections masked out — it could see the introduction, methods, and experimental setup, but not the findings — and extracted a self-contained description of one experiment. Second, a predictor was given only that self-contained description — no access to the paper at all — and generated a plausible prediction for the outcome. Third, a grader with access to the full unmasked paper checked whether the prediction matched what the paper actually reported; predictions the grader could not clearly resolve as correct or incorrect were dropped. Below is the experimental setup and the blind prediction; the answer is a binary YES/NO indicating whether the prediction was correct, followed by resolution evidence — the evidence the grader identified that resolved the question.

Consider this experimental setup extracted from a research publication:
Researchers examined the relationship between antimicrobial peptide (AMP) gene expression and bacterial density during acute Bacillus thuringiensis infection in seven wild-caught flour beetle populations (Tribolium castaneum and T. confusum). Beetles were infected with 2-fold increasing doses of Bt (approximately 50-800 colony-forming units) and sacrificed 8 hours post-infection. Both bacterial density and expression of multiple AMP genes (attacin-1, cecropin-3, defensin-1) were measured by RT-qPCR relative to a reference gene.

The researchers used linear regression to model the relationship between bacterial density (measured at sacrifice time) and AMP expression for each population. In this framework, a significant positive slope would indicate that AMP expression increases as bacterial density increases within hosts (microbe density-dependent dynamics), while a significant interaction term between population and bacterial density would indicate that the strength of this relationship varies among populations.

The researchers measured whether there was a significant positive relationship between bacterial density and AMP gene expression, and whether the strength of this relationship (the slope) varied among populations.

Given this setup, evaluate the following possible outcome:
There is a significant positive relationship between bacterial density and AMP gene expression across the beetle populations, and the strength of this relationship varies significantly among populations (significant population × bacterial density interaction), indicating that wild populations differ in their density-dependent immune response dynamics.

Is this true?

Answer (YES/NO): YES